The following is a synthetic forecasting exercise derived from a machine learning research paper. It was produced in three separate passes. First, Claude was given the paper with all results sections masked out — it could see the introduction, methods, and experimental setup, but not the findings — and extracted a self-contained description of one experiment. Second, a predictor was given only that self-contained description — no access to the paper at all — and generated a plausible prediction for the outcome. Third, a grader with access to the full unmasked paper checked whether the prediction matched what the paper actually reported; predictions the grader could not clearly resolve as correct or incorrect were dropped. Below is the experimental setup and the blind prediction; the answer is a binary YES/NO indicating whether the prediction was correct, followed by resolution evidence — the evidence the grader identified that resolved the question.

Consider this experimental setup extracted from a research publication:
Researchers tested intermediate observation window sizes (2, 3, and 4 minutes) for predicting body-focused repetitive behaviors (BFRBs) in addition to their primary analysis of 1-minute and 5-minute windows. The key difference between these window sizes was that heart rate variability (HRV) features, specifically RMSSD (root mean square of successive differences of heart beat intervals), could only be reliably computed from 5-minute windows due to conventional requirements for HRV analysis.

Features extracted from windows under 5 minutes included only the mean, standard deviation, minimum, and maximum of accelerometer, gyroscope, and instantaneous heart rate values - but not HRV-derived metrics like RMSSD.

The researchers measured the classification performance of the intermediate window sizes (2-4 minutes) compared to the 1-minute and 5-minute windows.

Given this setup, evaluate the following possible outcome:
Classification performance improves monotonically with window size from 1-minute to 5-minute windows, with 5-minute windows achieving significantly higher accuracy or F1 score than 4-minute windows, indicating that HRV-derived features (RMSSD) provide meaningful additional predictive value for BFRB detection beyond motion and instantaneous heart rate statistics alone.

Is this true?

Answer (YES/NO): NO